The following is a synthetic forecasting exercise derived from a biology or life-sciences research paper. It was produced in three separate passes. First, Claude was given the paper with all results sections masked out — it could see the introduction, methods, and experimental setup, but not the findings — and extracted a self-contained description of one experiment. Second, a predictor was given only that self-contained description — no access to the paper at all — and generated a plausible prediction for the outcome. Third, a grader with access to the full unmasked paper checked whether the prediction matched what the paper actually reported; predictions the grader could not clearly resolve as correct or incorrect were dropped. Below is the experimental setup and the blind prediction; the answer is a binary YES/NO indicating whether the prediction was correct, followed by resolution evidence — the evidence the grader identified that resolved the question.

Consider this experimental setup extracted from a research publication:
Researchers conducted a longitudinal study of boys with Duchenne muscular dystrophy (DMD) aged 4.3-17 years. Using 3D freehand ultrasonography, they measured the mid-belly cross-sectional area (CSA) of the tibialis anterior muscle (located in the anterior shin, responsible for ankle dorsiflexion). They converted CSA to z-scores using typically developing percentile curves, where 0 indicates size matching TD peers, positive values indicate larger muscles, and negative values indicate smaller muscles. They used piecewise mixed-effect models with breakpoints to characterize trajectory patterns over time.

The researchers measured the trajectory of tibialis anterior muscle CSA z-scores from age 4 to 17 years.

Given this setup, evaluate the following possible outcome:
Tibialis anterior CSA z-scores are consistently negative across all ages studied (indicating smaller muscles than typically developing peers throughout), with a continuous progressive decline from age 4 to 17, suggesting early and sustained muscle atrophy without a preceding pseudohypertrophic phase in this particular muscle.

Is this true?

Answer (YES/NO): NO